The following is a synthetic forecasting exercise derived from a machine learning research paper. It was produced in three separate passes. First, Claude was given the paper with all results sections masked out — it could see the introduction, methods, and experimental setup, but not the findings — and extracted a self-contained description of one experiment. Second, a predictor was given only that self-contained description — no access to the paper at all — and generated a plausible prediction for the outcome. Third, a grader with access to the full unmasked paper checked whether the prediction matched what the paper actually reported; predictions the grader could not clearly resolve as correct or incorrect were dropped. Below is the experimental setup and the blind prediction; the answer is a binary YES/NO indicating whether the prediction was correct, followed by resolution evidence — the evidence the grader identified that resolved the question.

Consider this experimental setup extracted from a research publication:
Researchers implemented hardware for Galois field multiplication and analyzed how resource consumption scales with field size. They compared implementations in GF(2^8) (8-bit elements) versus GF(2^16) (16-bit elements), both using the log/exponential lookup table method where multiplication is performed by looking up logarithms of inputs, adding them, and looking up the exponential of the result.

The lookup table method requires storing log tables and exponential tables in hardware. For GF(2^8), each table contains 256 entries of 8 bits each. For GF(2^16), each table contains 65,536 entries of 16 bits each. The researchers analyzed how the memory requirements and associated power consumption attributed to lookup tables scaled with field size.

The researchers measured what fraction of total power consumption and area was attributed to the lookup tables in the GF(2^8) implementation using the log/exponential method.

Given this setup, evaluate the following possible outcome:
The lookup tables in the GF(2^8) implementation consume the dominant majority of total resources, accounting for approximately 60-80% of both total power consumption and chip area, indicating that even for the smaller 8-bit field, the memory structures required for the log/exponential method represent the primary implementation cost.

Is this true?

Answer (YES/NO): NO